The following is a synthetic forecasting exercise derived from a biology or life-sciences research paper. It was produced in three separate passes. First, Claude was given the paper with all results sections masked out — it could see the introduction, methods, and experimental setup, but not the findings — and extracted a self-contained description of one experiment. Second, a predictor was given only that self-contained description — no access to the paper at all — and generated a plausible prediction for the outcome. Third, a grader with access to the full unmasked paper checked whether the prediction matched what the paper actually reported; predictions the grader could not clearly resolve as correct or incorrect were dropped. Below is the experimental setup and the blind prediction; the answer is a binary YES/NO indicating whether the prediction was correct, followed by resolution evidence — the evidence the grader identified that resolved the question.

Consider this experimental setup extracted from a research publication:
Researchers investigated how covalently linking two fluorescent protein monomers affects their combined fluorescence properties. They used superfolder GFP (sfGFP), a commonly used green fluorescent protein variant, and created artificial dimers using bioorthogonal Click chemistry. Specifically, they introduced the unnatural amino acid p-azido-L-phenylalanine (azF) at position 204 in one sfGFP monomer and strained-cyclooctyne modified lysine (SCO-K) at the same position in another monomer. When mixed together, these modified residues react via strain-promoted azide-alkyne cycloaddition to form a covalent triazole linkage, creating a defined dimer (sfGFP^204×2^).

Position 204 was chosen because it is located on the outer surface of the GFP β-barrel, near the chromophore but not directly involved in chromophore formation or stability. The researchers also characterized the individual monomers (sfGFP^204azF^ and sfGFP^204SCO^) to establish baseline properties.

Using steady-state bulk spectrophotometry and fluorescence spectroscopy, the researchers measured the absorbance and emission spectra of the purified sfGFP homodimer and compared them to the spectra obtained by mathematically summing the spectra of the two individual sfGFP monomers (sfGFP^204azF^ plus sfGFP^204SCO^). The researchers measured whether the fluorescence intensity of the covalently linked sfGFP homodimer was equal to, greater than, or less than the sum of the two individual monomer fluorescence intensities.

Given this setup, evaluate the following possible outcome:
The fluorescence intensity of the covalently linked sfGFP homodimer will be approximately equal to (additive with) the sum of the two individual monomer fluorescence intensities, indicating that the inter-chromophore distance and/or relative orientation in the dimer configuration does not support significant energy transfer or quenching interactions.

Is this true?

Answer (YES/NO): NO